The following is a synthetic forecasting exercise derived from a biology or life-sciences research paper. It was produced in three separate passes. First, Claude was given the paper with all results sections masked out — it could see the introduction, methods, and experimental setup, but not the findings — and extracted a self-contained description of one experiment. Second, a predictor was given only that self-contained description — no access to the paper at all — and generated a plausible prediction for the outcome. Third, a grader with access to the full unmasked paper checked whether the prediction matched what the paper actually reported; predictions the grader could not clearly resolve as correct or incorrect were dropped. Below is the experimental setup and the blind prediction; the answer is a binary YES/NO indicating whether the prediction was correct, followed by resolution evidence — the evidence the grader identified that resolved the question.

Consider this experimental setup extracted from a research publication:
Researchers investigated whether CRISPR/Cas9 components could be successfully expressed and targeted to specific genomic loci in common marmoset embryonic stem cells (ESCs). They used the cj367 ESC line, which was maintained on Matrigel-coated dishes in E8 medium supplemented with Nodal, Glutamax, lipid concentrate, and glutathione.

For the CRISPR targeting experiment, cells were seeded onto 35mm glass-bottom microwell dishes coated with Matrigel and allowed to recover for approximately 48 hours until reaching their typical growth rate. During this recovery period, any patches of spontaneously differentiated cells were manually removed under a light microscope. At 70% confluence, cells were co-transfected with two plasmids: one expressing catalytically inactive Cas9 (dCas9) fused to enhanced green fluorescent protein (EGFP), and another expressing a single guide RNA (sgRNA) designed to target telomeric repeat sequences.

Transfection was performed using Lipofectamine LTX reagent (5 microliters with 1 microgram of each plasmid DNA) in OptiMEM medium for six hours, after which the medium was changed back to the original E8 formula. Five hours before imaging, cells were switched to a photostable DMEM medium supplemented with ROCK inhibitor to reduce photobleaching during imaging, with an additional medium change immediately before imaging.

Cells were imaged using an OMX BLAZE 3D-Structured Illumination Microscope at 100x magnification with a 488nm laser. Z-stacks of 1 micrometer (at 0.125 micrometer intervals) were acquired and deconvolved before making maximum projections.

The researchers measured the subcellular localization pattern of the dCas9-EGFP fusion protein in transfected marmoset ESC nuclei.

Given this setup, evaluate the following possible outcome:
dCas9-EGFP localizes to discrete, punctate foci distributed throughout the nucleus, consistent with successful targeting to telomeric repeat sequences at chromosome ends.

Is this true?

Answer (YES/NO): YES